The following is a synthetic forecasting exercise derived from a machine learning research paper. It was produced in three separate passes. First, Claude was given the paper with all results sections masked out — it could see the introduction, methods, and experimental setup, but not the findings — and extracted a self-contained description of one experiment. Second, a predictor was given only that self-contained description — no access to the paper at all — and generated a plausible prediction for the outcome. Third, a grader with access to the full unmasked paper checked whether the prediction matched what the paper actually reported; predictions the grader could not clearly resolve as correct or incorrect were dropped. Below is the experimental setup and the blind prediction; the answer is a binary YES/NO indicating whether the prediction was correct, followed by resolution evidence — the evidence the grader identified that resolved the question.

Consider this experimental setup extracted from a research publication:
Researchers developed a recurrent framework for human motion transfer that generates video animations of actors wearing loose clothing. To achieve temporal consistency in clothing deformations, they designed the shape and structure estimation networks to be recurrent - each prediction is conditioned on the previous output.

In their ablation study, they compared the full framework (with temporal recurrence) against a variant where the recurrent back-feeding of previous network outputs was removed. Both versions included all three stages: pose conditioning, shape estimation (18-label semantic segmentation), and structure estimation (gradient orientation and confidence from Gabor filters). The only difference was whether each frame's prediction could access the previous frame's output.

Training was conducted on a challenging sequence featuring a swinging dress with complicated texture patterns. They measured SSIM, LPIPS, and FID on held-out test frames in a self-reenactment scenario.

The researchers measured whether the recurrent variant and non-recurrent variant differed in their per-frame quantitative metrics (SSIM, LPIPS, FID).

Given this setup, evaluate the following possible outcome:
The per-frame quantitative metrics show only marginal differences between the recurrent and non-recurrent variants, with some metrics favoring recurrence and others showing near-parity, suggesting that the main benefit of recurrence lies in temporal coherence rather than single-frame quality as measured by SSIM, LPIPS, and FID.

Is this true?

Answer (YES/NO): YES